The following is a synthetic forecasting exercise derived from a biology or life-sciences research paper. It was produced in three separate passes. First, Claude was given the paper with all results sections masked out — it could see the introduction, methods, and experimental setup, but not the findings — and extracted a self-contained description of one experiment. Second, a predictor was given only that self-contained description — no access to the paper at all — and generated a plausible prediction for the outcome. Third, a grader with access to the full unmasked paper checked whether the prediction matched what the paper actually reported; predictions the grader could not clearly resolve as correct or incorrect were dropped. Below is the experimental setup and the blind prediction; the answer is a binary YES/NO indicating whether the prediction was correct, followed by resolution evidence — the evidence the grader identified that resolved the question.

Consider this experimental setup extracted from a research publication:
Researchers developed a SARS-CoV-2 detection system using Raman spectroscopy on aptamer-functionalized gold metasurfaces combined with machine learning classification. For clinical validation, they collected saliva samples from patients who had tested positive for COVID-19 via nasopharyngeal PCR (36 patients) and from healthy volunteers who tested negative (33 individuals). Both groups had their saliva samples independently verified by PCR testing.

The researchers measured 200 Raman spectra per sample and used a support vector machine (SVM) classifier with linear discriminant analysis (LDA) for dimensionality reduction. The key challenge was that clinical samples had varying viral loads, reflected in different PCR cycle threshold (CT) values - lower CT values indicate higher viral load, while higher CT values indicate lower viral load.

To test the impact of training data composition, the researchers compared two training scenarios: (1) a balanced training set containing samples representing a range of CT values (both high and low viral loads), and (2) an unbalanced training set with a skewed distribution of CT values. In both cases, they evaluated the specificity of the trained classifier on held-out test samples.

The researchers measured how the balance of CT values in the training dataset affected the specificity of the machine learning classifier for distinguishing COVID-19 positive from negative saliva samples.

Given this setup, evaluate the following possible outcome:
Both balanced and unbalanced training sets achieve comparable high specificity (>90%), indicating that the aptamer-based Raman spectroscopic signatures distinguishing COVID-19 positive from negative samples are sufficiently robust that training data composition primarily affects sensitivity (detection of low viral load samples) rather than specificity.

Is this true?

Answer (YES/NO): NO